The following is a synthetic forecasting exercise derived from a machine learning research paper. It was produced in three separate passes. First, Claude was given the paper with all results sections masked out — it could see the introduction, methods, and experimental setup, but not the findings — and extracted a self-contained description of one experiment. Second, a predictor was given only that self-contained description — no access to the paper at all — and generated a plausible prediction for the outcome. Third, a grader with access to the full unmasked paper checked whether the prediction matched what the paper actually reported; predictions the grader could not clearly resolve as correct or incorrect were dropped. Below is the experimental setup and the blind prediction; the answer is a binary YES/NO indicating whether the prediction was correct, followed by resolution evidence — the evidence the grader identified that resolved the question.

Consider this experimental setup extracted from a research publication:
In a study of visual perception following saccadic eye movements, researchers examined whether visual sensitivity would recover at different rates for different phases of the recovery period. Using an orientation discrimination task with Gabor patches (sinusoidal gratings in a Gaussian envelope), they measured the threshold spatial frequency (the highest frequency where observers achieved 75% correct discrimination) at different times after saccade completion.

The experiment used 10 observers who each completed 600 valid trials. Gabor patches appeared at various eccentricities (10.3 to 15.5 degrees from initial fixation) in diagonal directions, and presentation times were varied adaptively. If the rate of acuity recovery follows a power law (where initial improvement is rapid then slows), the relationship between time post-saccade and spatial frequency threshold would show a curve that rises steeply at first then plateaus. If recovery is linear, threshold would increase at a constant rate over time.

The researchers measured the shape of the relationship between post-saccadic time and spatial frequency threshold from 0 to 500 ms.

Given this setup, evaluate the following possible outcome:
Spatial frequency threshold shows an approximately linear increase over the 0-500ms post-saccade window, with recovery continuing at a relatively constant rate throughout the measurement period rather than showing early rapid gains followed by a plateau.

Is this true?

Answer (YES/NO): NO